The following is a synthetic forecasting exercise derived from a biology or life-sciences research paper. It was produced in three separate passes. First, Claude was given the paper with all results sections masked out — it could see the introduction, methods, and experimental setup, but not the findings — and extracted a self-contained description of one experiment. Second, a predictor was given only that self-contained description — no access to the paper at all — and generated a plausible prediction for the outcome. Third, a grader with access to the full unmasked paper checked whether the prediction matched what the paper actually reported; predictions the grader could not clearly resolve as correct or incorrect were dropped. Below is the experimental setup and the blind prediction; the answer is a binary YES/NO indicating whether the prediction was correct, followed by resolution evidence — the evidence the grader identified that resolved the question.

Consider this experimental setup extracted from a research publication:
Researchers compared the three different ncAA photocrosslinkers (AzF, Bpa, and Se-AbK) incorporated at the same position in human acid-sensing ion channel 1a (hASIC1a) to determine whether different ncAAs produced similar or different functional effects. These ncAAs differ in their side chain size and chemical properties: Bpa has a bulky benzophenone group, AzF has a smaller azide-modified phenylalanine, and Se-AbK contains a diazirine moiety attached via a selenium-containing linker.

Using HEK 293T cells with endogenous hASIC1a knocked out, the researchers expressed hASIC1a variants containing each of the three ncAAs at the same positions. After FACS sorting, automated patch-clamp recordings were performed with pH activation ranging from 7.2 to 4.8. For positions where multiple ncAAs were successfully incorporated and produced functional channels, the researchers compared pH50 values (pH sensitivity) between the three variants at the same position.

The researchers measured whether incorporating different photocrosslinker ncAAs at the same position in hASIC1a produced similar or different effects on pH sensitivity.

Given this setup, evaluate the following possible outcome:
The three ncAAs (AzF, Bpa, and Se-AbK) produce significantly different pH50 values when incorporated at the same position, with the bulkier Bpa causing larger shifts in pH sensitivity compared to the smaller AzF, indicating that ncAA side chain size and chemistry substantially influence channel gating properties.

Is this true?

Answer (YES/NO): NO